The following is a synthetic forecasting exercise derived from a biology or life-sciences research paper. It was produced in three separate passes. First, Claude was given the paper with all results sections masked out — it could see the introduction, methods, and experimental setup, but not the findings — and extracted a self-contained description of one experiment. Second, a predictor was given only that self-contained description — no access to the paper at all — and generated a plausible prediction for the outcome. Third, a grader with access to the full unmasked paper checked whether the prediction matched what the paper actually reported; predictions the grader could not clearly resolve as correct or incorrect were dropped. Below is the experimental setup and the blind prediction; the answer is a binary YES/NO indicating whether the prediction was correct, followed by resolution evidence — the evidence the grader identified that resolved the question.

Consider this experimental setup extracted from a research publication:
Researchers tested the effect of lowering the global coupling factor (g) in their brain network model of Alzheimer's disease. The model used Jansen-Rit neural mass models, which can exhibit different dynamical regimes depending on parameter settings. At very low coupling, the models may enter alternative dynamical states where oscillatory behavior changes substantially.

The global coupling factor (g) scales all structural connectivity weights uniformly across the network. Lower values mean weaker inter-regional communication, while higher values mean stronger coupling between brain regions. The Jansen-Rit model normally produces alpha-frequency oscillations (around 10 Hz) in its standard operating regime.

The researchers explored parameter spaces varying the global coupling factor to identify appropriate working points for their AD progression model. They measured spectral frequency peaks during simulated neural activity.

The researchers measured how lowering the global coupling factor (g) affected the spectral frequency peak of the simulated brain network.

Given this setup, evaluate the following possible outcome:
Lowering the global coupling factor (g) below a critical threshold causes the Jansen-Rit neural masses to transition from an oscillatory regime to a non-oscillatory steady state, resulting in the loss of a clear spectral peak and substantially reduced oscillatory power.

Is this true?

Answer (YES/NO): NO